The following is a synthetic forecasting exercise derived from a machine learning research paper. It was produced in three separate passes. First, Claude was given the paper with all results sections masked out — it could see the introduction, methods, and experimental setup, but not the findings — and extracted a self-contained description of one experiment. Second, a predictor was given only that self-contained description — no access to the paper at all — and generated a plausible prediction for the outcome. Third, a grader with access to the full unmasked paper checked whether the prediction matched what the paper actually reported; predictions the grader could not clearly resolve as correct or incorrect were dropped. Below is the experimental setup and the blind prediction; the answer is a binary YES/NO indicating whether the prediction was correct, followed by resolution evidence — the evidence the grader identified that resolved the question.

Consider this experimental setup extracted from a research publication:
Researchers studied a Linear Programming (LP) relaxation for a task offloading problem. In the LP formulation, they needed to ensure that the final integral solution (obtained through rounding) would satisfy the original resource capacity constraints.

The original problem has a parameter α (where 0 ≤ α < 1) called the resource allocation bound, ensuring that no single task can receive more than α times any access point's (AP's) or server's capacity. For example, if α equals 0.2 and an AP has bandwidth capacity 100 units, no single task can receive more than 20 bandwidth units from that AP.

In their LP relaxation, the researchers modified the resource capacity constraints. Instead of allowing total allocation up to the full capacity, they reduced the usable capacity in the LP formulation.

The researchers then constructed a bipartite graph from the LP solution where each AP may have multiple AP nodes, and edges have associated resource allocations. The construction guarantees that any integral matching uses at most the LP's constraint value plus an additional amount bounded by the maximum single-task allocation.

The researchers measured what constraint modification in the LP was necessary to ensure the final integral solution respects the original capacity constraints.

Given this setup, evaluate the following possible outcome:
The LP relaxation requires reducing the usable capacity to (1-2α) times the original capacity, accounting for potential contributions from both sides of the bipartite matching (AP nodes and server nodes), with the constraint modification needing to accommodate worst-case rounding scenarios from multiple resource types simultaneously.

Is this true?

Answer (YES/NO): NO